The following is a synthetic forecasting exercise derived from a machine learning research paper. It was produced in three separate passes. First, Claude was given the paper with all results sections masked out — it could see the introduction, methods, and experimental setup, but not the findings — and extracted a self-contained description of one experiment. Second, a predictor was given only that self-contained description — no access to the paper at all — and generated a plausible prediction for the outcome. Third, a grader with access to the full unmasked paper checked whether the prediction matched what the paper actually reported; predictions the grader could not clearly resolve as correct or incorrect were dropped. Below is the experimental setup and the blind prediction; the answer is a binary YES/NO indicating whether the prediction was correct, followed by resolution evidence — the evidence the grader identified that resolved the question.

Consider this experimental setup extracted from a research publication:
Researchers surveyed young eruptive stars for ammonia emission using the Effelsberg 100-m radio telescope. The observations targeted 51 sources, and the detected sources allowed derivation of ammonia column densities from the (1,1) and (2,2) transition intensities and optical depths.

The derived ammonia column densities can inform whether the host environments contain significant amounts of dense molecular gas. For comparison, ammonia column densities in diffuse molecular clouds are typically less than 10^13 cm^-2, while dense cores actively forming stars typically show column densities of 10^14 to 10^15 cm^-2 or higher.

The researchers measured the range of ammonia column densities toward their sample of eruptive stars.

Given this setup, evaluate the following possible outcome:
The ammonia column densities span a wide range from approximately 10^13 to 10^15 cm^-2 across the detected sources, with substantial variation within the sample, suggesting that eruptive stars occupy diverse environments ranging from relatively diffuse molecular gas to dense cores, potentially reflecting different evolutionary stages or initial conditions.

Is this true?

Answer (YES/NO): NO